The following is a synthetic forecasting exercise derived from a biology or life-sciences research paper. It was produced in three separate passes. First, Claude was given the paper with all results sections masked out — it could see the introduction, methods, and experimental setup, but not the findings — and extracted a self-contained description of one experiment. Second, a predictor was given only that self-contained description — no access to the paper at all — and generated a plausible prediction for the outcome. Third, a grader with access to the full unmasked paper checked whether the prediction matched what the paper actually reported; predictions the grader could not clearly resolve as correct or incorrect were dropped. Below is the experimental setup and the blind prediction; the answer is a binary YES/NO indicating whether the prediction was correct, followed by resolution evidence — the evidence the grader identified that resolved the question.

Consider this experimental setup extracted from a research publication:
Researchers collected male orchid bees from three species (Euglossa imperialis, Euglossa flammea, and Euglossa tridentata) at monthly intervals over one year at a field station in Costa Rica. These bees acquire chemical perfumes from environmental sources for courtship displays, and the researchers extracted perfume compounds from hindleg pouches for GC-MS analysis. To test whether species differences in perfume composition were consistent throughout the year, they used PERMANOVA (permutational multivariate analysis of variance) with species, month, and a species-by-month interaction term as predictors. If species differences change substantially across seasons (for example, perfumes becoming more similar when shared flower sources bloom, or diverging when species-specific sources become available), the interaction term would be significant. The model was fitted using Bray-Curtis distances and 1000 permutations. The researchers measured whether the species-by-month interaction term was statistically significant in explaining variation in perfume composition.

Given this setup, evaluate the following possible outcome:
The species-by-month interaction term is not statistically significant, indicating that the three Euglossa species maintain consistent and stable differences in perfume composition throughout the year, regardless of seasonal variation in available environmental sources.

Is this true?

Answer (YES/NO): YES